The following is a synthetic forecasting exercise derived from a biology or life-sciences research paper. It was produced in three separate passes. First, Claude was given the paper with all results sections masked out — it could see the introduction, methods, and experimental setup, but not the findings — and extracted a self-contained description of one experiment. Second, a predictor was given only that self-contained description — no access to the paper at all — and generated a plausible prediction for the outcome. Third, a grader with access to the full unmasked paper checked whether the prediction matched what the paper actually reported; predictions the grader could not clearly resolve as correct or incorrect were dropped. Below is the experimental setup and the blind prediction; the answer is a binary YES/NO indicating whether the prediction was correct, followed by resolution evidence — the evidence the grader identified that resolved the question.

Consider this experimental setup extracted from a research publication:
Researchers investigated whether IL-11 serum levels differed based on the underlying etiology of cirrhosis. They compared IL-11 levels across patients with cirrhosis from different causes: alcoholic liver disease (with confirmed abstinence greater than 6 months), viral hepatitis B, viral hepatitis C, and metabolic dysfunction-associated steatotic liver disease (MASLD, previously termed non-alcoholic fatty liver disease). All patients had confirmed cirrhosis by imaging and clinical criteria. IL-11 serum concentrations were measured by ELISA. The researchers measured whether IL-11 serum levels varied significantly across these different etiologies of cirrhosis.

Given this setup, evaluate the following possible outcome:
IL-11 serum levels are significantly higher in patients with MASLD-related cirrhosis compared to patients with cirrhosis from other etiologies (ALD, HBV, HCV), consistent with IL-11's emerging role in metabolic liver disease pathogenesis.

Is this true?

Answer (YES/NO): NO